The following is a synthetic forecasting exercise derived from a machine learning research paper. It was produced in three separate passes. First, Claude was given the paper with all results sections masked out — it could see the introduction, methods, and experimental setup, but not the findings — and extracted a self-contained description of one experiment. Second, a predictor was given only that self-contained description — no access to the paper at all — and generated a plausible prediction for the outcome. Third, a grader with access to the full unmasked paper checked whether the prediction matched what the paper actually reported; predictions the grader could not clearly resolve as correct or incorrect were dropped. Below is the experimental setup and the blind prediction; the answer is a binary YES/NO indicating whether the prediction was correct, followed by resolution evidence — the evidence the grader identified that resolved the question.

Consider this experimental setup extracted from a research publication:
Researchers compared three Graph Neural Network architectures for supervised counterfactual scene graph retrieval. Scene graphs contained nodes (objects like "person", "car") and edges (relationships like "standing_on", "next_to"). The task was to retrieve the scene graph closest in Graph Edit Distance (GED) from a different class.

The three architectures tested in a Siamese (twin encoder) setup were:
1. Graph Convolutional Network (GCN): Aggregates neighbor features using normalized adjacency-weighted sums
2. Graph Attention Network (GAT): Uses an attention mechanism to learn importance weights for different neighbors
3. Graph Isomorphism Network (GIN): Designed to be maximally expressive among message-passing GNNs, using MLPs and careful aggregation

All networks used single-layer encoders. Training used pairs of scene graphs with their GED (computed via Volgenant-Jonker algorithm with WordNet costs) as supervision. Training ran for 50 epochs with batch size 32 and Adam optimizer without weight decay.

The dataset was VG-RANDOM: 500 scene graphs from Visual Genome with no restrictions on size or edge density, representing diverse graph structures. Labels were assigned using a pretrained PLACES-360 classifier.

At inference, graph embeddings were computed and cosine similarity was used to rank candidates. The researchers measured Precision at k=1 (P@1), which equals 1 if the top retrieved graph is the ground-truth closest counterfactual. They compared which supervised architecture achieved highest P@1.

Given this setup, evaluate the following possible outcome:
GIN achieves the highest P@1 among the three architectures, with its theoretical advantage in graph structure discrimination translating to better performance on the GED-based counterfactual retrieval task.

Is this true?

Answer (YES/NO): NO